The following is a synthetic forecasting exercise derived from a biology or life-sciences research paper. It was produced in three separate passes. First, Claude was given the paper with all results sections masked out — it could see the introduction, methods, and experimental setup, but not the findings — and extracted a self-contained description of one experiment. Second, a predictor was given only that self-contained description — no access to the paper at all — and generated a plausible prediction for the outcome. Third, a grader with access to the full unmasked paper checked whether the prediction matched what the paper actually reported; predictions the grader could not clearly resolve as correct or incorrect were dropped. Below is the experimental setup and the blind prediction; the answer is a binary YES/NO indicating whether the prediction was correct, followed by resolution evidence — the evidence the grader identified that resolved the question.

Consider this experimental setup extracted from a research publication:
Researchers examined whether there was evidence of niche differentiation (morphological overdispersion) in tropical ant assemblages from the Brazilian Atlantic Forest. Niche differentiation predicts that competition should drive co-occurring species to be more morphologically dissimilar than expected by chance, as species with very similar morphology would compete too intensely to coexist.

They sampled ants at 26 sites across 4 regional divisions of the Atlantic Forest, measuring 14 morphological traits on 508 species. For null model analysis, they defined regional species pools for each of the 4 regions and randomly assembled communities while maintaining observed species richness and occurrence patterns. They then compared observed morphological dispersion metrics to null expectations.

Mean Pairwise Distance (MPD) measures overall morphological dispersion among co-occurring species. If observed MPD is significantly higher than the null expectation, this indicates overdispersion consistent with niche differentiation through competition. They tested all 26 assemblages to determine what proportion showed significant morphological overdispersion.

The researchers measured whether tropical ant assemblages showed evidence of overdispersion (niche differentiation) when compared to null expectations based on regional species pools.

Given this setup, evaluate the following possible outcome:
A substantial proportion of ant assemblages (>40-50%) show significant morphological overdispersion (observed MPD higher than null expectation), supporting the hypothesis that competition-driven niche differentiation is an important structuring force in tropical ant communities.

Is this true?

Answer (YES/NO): NO